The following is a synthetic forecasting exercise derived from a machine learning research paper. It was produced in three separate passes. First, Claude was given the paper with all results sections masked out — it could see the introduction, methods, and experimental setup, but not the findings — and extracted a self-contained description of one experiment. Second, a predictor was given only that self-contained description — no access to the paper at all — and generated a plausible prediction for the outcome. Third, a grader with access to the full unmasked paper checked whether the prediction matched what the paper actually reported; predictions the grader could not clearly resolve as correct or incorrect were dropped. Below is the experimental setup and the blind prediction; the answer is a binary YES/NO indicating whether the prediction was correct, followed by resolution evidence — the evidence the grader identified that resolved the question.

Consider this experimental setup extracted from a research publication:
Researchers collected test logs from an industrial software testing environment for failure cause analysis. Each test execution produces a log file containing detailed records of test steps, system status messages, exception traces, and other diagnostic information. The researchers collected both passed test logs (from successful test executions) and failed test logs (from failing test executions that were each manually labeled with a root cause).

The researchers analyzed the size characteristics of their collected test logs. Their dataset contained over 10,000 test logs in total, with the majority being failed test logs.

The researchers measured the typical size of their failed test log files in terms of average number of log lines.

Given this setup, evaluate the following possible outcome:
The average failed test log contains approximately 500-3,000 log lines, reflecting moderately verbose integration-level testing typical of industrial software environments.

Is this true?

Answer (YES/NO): NO